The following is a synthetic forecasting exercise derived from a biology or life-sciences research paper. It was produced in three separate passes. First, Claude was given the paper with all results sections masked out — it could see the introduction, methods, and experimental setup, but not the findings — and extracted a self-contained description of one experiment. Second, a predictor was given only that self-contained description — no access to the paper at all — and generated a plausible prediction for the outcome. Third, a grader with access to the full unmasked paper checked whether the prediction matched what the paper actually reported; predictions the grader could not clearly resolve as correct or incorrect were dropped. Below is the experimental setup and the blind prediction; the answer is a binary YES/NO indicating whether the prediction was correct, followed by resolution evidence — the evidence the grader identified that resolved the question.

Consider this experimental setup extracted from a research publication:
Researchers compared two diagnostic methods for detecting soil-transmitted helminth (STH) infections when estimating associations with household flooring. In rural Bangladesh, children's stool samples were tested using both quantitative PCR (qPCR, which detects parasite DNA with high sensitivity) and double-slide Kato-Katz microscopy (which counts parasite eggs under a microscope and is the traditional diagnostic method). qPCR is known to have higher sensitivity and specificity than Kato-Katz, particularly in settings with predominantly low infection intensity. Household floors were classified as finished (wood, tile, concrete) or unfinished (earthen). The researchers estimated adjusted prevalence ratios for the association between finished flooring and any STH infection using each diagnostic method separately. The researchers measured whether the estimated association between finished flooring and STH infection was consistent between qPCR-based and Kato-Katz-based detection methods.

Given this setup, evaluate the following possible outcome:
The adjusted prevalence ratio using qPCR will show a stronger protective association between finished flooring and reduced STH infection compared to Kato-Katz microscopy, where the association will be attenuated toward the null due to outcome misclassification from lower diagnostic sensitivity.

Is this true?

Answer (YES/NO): NO